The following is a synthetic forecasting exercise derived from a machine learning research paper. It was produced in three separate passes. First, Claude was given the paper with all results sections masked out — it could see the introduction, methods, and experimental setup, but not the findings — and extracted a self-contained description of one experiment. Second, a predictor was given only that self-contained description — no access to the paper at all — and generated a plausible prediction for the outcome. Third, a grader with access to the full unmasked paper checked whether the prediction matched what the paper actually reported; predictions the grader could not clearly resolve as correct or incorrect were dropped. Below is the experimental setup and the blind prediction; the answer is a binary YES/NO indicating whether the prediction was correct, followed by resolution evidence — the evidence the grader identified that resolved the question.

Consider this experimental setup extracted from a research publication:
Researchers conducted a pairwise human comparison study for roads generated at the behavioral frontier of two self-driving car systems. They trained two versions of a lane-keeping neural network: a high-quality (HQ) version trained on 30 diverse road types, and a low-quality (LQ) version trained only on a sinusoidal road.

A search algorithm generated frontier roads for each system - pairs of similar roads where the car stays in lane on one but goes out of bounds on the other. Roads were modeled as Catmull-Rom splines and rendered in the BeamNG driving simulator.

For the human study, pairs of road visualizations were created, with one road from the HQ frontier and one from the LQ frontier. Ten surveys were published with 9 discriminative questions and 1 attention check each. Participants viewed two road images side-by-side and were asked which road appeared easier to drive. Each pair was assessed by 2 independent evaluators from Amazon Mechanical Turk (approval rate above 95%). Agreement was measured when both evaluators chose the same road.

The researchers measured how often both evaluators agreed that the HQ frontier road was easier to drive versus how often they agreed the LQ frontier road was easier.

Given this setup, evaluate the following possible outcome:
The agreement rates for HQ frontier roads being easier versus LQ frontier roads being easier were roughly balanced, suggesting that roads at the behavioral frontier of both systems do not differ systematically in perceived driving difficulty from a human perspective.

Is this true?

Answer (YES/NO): NO